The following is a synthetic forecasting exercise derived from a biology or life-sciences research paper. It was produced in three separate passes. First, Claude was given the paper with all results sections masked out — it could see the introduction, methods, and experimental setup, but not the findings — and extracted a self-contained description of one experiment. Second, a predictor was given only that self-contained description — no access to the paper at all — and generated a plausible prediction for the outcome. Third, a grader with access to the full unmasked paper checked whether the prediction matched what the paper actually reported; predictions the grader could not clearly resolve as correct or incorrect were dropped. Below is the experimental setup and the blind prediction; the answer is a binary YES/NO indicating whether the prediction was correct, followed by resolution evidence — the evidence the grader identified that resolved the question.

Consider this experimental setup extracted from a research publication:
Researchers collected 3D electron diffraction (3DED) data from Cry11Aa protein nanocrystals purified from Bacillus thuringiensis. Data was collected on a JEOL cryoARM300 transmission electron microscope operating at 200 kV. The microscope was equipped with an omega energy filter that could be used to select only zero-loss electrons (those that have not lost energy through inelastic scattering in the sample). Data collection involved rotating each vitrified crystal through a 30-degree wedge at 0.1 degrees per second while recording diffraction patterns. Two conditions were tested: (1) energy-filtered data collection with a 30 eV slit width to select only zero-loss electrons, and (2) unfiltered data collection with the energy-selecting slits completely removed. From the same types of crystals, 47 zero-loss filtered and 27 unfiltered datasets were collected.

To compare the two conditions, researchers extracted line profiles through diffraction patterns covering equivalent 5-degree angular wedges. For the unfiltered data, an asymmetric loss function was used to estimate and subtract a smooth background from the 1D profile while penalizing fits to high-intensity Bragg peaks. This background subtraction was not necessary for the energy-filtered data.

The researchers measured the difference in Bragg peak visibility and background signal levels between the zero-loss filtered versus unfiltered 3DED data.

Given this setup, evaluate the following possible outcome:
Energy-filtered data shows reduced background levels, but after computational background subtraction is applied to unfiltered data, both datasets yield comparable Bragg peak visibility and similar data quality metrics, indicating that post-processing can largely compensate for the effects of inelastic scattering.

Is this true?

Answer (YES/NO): NO